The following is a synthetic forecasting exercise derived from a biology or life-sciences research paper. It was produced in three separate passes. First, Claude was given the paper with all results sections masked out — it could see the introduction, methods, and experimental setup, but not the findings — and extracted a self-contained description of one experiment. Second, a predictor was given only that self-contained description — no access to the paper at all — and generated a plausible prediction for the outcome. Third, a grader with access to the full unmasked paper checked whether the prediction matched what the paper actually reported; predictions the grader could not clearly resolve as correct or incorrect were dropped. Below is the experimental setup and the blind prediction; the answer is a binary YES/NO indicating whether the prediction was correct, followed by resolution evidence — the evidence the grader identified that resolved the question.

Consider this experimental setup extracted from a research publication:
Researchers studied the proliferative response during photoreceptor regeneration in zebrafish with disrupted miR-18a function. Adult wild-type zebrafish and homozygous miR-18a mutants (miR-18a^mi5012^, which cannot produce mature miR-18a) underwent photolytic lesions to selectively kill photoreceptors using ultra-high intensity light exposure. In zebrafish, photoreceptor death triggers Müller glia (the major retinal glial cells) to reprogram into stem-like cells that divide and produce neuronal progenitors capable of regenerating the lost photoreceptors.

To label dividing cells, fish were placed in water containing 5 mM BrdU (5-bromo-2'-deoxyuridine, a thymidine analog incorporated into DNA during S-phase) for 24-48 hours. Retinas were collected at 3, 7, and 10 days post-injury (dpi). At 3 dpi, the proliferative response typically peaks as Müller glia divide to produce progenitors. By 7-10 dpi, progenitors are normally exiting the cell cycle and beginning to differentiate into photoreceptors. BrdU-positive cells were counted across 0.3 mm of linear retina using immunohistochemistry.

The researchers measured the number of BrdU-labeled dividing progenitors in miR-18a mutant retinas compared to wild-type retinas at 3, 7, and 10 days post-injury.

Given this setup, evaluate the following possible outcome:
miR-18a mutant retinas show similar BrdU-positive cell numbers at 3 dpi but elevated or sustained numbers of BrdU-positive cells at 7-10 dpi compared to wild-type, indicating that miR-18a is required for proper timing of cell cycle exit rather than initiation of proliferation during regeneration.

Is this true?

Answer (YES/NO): YES